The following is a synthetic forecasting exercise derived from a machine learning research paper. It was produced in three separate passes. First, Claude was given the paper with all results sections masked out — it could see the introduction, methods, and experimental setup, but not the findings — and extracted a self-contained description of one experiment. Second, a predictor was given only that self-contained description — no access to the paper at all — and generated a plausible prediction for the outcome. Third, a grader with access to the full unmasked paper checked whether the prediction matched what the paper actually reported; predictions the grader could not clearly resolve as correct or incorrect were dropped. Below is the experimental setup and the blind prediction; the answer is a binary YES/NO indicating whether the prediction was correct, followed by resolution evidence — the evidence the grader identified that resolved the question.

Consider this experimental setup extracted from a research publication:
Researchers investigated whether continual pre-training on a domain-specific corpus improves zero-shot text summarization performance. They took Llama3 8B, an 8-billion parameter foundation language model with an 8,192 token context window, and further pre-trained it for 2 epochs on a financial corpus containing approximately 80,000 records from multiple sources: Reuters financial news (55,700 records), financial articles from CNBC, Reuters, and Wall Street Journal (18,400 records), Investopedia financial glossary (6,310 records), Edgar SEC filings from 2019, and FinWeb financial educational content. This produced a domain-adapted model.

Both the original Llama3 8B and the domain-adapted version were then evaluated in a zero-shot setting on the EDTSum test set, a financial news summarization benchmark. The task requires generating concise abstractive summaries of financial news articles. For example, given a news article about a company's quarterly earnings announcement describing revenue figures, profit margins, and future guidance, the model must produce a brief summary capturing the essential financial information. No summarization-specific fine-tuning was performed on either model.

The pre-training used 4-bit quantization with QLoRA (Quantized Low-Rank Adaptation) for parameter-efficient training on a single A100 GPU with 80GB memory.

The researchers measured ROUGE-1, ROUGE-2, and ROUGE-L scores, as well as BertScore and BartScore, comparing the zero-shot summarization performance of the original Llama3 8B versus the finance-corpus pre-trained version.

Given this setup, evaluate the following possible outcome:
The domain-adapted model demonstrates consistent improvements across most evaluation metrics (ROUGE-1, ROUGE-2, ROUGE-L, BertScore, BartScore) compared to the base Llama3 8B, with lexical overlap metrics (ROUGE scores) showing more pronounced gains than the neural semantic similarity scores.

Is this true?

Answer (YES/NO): NO